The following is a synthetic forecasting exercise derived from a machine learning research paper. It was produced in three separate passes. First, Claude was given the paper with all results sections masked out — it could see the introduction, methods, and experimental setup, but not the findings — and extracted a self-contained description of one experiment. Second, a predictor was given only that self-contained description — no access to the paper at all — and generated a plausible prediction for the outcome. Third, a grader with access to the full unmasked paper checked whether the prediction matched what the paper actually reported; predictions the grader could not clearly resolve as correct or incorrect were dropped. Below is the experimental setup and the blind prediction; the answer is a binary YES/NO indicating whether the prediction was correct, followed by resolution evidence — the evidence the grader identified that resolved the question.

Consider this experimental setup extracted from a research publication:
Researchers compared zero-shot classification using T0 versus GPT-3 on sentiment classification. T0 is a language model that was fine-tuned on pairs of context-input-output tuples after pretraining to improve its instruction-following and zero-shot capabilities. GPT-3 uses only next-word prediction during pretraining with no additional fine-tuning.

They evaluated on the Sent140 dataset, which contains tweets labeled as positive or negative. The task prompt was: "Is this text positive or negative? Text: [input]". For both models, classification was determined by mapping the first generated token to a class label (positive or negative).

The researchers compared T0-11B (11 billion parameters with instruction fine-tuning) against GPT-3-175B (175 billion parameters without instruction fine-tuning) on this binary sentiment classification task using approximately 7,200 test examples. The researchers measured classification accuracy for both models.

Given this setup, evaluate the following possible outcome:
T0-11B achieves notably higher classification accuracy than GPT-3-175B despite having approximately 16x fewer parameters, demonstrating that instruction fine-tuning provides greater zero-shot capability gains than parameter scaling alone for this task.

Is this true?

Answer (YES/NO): NO